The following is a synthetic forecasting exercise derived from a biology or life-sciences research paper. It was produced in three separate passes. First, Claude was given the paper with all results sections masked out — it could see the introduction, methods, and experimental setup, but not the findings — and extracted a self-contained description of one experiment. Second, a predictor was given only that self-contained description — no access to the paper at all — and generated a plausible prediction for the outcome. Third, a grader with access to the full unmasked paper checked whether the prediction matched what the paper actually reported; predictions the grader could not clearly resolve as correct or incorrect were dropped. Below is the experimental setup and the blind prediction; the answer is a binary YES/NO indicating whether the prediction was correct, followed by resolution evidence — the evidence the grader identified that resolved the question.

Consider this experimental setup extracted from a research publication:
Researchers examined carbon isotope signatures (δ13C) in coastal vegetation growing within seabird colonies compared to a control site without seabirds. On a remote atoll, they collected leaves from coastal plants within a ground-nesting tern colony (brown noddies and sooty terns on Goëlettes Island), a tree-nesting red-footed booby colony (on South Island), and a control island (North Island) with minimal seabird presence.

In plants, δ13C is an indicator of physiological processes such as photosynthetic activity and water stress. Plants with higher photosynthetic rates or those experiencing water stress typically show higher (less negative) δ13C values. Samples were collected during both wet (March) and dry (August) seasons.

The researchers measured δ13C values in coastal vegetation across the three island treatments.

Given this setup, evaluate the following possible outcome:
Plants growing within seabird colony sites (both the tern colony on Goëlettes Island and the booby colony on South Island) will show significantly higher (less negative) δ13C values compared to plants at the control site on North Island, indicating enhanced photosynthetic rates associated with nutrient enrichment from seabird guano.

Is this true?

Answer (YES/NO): NO